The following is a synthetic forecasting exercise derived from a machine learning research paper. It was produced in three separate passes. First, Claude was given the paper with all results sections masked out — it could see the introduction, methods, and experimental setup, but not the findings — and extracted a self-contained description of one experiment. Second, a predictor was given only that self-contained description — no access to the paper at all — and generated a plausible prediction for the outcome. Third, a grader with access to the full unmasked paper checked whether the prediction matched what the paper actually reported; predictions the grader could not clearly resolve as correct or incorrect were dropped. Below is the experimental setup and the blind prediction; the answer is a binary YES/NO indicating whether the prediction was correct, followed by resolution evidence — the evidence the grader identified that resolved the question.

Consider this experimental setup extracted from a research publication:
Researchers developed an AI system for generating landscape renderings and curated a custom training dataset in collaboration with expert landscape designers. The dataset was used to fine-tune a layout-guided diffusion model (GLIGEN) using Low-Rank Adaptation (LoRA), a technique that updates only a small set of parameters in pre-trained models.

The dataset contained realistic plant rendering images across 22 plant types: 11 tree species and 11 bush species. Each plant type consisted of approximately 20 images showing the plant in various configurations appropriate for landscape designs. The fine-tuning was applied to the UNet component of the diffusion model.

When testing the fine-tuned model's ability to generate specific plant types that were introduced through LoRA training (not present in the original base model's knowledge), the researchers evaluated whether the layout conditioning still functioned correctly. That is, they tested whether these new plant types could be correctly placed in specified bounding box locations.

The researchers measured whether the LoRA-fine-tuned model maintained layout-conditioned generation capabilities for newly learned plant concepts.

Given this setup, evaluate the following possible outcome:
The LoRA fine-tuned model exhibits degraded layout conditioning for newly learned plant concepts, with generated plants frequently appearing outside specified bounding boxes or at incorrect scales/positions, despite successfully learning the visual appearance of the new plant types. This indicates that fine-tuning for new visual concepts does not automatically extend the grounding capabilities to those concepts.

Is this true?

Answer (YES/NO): NO